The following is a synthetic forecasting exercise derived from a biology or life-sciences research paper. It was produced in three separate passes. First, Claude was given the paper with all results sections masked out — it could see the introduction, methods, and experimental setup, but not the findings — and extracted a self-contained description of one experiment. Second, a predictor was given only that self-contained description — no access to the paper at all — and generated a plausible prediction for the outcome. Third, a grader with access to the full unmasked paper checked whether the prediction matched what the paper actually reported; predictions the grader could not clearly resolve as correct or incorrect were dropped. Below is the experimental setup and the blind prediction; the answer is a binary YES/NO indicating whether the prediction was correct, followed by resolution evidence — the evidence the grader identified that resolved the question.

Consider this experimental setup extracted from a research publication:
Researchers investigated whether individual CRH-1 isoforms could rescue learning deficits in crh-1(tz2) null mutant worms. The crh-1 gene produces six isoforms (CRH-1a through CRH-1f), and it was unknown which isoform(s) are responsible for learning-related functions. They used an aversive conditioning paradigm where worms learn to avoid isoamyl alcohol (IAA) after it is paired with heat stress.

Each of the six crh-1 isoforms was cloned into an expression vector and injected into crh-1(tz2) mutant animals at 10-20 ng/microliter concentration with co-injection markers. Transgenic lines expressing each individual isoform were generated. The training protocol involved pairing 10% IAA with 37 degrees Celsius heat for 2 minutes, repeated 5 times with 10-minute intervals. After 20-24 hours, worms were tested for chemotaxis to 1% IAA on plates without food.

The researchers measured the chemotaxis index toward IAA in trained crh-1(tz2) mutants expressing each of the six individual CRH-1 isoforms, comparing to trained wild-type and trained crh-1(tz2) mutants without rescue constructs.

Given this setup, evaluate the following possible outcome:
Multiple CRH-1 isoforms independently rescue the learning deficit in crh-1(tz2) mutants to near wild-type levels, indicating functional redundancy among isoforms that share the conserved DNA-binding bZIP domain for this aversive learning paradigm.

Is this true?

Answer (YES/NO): NO